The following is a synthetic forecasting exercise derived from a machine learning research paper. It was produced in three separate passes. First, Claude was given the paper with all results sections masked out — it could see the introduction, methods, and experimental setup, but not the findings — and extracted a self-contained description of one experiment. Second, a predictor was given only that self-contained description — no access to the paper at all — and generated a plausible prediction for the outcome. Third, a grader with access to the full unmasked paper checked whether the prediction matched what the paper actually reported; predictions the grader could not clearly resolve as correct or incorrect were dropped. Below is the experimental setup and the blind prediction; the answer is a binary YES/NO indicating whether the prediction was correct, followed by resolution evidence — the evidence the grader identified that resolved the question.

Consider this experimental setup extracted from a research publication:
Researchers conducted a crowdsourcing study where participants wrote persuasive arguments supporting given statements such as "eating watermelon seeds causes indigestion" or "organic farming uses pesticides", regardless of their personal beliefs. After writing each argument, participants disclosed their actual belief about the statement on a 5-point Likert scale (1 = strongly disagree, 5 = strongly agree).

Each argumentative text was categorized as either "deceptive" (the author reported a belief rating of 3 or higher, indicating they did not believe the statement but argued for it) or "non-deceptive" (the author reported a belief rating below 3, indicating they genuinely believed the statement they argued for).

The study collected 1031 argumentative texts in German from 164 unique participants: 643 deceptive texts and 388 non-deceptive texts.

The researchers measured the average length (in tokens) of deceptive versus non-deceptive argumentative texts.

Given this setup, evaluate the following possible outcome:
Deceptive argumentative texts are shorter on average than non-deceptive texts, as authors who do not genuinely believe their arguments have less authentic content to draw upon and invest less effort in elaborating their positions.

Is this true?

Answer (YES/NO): NO